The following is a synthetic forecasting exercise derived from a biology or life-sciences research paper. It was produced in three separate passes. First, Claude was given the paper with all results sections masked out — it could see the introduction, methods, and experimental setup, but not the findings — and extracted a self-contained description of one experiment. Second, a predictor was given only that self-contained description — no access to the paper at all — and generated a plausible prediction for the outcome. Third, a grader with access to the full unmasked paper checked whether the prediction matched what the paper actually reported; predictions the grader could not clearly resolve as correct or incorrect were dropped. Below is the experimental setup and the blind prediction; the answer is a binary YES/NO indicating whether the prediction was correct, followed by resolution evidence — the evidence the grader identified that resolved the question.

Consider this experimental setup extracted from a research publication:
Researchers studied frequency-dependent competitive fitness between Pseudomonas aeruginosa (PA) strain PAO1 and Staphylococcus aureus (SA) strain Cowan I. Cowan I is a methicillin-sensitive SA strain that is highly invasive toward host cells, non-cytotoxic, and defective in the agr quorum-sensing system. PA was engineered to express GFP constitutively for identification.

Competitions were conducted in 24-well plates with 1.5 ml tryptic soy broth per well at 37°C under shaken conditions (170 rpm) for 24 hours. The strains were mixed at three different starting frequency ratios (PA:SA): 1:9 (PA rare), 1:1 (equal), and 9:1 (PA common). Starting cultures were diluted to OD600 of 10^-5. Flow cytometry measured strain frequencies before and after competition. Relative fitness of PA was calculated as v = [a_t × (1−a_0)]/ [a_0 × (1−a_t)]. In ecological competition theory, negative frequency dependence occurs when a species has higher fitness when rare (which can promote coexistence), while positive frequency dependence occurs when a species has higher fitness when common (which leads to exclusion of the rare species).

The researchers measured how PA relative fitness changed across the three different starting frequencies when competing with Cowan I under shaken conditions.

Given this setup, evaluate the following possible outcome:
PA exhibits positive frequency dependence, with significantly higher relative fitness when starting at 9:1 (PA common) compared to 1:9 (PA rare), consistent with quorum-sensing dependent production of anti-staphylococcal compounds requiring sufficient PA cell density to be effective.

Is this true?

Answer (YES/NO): YES